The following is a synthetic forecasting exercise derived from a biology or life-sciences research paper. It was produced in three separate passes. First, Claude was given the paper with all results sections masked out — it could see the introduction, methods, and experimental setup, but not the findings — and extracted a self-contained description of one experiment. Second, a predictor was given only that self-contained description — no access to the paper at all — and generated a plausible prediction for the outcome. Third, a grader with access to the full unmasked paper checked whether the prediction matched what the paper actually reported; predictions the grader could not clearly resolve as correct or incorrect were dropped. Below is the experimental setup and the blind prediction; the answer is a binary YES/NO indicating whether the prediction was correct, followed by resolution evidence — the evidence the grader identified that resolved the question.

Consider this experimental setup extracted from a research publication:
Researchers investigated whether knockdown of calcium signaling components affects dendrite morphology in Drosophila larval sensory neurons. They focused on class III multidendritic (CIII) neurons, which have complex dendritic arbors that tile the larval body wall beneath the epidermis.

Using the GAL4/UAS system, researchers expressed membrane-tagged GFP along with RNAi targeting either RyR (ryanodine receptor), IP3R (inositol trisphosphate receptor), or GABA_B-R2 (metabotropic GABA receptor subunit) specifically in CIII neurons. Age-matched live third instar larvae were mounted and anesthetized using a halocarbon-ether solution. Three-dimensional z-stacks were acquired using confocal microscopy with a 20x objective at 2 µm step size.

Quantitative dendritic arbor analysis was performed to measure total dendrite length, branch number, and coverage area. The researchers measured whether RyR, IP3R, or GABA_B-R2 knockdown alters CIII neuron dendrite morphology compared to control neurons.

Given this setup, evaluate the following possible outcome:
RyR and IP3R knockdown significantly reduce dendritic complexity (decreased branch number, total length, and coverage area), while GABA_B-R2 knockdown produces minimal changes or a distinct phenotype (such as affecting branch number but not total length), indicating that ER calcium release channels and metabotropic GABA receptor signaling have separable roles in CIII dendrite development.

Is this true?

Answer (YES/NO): NO